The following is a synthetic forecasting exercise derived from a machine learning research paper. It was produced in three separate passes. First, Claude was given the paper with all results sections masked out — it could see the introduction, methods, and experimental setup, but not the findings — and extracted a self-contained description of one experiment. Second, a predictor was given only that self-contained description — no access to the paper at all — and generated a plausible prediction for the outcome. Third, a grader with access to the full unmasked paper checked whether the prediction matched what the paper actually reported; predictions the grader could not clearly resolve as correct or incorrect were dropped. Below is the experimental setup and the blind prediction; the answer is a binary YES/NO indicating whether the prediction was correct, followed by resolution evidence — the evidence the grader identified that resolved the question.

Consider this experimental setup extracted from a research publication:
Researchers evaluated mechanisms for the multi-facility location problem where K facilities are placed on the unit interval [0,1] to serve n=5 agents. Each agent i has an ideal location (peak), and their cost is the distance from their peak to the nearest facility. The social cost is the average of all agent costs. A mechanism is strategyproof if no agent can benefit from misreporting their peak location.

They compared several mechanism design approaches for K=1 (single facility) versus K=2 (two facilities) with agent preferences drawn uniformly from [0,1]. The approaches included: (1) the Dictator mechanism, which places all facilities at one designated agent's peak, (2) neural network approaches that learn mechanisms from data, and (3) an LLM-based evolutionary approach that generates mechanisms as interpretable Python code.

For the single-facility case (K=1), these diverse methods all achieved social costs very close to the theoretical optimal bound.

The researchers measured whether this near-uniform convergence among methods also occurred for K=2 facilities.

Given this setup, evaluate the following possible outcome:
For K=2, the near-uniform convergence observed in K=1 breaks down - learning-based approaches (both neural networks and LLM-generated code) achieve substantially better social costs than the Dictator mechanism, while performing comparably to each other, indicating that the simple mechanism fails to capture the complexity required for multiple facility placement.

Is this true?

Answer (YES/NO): NO